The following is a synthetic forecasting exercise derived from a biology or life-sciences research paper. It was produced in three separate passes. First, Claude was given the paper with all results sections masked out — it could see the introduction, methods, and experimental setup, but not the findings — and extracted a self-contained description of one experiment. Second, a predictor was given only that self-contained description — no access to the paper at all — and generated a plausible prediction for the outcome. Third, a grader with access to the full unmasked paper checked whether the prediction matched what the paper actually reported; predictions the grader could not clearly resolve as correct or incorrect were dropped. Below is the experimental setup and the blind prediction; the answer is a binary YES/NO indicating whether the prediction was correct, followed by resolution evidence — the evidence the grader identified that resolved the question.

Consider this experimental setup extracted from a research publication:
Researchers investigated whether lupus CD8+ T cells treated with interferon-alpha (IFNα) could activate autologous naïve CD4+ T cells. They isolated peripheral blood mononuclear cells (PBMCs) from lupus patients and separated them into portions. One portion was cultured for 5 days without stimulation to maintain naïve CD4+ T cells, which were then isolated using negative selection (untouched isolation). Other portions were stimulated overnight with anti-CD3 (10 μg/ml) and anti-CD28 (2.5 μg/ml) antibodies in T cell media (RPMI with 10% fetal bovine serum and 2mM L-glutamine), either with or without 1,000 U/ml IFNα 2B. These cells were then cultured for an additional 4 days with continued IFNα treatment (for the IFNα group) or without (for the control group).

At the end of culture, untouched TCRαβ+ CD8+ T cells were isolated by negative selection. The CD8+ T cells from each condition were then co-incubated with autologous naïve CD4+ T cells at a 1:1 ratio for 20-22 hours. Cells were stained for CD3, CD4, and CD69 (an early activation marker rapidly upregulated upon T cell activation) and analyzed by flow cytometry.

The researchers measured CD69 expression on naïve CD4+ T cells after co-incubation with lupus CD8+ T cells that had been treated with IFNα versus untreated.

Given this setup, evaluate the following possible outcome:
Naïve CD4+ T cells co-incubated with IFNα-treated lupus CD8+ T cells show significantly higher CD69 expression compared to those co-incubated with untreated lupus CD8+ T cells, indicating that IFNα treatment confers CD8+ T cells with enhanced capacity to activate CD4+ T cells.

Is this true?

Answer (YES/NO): YES